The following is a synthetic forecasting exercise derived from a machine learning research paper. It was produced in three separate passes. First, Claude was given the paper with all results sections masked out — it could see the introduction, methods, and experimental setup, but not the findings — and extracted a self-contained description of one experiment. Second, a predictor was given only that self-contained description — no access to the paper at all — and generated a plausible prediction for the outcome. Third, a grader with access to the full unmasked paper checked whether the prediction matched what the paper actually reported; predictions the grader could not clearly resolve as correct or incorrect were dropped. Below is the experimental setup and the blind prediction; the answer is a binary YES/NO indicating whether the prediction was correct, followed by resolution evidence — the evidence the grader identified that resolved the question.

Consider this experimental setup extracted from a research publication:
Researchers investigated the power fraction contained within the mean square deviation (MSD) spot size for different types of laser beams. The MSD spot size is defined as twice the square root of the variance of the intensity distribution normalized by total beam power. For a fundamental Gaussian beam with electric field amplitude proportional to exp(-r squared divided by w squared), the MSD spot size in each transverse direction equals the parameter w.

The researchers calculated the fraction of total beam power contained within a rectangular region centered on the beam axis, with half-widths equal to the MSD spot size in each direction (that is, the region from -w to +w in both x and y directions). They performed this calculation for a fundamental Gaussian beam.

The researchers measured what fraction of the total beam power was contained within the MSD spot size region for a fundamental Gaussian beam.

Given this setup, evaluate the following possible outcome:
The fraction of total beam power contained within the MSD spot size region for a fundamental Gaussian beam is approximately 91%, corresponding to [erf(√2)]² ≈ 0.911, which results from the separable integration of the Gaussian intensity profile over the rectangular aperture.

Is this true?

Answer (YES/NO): NO